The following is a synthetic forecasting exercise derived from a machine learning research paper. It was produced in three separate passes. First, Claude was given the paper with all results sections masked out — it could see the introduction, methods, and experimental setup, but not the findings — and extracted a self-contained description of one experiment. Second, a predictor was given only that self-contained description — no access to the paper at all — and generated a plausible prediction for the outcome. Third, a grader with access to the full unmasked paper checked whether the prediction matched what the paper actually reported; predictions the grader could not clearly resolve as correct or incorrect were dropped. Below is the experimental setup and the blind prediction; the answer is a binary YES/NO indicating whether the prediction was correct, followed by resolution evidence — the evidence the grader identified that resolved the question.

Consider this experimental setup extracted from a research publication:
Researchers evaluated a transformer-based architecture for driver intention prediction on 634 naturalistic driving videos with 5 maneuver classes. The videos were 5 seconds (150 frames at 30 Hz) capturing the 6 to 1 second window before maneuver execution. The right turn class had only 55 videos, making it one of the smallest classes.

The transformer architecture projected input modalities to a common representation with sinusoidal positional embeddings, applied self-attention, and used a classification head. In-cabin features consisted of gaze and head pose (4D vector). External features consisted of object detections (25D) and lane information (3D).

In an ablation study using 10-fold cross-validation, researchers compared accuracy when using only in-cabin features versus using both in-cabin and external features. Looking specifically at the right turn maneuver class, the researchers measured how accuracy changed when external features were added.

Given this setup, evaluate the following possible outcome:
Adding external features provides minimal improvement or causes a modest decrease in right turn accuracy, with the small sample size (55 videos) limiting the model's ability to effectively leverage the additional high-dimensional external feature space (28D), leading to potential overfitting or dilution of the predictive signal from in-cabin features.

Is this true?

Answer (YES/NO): NO